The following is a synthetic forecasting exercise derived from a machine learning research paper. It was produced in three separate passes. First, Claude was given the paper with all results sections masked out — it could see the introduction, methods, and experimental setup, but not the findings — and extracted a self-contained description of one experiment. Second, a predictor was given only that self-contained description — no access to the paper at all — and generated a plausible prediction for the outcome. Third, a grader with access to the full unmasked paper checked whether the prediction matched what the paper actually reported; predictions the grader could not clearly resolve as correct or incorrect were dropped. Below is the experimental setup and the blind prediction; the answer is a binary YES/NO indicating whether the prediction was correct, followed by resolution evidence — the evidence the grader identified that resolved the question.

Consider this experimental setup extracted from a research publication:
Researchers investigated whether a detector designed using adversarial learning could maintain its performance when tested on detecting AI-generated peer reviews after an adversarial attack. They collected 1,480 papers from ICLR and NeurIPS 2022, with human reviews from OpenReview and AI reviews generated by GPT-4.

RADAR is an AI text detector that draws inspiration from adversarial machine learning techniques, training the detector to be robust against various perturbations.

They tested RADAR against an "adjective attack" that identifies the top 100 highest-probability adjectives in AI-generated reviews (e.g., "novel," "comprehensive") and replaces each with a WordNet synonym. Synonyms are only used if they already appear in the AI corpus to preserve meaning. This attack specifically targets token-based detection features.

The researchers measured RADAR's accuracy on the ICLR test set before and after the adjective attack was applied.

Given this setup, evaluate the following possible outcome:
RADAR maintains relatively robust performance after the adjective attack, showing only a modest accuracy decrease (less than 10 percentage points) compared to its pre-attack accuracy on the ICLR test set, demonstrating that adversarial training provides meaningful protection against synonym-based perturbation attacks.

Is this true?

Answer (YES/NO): NO